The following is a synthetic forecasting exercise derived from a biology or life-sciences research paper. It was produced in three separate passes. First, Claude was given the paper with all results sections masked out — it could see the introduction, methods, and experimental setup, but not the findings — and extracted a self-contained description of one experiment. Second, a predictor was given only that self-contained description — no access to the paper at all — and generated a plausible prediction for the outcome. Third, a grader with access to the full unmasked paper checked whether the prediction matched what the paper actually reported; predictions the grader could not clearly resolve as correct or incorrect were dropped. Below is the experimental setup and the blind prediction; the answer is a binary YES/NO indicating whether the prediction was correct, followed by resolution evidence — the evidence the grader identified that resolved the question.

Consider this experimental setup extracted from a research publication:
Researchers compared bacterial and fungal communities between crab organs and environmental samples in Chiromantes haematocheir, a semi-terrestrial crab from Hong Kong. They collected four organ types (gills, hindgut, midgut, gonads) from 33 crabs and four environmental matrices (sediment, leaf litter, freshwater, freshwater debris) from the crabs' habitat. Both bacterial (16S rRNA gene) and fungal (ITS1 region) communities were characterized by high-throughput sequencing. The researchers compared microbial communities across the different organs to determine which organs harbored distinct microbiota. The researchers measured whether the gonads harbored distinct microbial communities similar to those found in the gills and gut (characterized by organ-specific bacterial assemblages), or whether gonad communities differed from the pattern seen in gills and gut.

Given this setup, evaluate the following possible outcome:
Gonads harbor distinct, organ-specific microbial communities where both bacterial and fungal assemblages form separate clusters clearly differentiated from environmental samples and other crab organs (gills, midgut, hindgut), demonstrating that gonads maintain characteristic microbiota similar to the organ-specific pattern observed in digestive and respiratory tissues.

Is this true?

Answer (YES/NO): NO